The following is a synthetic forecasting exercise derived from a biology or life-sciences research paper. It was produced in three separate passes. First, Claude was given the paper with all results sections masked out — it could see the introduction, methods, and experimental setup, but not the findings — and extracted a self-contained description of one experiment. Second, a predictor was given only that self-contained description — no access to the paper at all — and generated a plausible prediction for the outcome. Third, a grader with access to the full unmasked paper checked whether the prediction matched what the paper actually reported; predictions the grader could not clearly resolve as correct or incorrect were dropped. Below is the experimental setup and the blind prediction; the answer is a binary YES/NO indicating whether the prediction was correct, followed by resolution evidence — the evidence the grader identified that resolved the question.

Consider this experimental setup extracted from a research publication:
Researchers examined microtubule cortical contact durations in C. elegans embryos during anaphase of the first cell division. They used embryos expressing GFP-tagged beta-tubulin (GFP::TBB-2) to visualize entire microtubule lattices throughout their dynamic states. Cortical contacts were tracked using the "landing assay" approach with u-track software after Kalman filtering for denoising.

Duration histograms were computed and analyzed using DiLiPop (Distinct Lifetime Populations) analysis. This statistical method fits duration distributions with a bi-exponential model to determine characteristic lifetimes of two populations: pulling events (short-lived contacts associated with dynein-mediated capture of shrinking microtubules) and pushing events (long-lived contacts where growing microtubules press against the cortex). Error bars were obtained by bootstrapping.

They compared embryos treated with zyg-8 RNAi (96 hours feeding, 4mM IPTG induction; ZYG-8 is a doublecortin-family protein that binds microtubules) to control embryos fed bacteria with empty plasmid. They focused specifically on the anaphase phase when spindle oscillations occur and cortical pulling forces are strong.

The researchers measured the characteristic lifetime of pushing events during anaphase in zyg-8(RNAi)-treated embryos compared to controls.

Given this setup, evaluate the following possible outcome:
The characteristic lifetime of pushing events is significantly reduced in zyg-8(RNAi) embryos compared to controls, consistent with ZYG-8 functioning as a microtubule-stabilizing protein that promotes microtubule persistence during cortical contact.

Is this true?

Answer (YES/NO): NO